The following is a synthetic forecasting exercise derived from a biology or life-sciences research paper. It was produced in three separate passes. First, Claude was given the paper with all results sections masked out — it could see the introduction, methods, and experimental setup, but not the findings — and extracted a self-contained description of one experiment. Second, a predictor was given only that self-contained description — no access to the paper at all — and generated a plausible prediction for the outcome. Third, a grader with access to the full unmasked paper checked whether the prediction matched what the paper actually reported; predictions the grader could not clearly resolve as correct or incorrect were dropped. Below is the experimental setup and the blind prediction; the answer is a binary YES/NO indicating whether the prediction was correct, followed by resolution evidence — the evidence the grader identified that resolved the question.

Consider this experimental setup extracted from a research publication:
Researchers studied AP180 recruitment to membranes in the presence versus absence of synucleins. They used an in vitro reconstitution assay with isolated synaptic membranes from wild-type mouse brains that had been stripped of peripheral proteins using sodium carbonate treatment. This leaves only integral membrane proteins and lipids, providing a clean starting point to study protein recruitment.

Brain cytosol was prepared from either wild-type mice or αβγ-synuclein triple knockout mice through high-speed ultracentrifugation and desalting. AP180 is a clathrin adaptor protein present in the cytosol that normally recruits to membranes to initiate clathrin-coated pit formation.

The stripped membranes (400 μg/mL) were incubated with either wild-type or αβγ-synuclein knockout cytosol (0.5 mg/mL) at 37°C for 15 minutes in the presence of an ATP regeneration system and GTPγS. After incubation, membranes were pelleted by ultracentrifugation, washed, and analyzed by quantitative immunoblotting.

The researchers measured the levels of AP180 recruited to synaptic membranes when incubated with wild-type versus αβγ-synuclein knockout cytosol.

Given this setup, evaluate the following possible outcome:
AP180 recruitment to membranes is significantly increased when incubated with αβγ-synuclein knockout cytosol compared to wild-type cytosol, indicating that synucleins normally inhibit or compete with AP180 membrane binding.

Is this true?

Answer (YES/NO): YES